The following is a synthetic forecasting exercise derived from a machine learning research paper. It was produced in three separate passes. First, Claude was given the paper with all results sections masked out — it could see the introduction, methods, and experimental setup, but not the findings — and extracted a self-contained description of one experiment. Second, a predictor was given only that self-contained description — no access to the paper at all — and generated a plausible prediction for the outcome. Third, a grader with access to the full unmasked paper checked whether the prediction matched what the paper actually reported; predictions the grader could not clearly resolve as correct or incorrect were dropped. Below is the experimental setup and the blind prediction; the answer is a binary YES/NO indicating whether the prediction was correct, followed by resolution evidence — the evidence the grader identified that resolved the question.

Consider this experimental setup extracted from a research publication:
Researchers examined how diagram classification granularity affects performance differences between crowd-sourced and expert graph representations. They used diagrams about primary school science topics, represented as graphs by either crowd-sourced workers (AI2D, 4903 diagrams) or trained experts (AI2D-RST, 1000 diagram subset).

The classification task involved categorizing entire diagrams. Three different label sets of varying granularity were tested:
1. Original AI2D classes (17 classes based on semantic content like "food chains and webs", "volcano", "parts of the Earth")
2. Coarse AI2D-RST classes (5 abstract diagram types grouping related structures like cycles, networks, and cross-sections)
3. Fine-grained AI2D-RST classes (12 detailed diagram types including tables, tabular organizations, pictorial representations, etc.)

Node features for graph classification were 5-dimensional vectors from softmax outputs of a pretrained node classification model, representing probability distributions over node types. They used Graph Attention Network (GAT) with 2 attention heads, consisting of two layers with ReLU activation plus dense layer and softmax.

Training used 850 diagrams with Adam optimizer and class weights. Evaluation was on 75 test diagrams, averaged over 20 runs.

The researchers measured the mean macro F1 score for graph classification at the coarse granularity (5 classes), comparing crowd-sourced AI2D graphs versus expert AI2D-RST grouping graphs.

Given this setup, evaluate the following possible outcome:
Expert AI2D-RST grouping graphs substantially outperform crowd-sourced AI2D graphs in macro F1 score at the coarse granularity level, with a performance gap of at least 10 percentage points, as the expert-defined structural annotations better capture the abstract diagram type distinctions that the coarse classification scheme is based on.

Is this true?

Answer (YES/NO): NO